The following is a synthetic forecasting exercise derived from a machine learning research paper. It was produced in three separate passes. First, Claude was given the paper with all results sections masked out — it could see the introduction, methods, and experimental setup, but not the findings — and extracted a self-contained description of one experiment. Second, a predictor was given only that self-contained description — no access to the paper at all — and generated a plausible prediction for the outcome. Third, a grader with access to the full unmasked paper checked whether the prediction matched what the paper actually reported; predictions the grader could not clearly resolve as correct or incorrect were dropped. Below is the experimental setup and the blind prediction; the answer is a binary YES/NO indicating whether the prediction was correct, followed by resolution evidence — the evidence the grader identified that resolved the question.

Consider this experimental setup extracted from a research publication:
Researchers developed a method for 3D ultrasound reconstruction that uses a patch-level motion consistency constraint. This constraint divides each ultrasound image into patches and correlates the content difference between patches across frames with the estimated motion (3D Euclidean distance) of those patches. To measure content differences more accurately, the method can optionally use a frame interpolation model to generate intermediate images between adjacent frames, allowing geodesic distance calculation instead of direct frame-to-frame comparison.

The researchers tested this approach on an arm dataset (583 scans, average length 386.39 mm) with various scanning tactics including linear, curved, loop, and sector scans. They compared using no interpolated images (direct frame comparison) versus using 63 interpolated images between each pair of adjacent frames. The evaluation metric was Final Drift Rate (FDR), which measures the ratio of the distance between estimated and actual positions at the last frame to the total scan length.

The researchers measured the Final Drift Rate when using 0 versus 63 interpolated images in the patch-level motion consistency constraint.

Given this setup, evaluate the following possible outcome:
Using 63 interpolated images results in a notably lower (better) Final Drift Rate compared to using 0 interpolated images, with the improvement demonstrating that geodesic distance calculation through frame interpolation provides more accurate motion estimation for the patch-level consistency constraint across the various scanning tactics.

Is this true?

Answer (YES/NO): NO